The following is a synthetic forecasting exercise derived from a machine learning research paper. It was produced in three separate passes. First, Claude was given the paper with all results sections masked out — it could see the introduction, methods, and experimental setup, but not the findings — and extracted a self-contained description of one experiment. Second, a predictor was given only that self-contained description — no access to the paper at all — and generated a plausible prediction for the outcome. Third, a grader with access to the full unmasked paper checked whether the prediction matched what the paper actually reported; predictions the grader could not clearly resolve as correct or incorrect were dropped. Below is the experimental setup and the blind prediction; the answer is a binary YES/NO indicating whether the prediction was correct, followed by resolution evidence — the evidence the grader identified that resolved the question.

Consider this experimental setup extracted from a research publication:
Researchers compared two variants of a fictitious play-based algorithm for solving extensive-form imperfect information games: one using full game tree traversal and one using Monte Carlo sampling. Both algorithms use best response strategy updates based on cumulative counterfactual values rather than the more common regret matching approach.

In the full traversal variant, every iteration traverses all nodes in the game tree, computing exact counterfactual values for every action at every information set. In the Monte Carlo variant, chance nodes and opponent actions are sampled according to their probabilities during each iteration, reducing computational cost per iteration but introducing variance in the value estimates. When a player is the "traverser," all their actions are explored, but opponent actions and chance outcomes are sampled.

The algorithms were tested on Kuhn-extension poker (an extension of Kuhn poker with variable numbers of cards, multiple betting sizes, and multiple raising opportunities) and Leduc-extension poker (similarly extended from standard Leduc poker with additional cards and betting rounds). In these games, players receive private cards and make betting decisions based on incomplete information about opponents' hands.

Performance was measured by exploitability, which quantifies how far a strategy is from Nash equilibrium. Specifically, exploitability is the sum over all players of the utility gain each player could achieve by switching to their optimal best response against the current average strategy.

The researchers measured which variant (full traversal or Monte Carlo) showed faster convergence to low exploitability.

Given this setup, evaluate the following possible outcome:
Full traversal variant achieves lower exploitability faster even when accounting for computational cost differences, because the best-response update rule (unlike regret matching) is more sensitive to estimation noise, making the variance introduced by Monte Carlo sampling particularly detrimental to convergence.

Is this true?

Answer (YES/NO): NO